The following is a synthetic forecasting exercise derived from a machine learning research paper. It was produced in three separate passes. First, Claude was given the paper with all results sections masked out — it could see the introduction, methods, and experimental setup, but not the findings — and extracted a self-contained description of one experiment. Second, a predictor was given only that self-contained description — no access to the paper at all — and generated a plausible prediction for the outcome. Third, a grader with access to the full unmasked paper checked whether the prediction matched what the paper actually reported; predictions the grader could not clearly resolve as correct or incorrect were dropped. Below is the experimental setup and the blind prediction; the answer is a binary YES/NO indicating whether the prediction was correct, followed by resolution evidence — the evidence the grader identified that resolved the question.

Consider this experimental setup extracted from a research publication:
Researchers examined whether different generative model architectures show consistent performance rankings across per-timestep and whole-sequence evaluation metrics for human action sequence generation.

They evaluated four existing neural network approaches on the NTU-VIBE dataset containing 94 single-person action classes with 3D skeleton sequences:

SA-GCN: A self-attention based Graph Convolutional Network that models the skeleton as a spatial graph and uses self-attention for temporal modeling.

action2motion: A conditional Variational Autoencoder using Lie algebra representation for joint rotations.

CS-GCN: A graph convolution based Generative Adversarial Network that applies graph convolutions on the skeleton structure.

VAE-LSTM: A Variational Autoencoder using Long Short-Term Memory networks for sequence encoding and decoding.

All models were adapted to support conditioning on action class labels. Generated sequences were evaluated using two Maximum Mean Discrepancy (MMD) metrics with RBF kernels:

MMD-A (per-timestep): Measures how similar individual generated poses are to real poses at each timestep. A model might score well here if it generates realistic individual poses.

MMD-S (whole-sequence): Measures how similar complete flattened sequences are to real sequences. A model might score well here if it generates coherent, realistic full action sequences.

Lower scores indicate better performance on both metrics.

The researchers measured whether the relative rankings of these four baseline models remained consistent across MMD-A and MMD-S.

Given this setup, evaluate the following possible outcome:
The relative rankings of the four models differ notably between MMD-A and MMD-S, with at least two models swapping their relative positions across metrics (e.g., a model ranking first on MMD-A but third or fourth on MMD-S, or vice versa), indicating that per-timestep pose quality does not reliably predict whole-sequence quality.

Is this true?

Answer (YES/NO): NO